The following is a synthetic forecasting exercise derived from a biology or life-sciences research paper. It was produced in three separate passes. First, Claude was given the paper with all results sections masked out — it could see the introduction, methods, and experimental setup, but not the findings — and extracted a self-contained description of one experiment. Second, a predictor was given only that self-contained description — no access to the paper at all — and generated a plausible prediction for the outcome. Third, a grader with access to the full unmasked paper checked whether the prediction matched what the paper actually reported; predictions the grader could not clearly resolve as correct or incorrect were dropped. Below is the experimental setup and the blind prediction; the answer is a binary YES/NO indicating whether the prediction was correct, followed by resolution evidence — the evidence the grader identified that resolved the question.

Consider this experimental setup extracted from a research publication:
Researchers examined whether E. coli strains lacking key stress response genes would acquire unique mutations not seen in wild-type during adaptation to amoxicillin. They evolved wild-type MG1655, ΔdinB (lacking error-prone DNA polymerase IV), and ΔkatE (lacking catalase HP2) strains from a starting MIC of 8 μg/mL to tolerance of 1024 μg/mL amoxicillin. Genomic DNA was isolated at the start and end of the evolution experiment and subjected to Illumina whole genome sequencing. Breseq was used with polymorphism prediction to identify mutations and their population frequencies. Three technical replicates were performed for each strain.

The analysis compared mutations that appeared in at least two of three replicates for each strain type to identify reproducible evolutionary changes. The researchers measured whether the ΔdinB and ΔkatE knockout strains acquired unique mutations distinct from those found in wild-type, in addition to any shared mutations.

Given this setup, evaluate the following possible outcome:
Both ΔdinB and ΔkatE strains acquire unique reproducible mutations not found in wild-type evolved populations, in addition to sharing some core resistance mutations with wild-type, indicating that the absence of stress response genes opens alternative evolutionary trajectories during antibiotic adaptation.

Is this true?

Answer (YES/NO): YES